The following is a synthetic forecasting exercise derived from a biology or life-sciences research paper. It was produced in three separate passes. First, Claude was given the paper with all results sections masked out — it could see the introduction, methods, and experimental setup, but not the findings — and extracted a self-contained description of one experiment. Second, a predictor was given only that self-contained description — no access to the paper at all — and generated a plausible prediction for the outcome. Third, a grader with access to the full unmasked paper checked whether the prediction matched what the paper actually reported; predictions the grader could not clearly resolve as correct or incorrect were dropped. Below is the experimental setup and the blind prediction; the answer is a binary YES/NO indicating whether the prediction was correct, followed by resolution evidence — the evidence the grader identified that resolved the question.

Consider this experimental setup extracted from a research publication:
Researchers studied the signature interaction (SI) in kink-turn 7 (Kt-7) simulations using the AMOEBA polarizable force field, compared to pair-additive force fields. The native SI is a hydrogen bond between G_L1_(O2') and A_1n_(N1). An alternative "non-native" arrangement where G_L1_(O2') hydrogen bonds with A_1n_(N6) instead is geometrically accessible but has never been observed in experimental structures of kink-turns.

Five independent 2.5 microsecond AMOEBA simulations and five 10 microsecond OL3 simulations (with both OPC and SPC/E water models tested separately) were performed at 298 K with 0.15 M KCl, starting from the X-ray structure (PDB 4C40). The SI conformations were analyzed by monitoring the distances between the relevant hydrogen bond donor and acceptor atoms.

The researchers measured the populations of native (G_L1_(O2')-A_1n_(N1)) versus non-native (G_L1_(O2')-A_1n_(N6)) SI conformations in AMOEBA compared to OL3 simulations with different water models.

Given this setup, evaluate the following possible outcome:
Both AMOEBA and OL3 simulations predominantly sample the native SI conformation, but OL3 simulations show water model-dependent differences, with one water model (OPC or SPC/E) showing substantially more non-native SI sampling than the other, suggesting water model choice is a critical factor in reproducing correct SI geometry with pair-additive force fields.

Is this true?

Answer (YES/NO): NO